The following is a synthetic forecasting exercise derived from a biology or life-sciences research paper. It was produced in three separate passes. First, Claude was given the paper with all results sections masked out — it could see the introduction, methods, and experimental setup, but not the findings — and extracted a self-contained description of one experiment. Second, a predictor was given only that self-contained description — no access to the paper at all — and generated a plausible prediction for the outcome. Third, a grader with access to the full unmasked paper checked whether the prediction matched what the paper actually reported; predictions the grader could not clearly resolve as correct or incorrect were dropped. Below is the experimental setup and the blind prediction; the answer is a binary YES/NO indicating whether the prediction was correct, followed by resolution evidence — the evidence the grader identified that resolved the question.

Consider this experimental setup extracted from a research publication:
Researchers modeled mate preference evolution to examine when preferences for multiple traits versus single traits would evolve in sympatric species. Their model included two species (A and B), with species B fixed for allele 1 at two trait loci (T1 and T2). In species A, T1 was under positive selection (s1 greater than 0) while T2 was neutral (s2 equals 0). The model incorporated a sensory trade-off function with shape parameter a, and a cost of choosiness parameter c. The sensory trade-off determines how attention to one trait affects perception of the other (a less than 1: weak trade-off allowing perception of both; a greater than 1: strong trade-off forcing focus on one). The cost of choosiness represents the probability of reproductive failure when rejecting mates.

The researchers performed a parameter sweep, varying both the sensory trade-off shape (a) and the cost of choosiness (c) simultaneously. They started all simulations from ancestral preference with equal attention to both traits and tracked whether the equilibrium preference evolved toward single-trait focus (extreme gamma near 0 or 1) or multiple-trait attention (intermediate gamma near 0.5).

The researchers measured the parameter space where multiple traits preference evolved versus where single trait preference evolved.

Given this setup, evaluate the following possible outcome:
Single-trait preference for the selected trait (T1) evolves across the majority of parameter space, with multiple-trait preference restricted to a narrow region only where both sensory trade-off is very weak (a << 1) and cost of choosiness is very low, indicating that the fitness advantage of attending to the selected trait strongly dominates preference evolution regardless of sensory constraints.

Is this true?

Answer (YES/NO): NO